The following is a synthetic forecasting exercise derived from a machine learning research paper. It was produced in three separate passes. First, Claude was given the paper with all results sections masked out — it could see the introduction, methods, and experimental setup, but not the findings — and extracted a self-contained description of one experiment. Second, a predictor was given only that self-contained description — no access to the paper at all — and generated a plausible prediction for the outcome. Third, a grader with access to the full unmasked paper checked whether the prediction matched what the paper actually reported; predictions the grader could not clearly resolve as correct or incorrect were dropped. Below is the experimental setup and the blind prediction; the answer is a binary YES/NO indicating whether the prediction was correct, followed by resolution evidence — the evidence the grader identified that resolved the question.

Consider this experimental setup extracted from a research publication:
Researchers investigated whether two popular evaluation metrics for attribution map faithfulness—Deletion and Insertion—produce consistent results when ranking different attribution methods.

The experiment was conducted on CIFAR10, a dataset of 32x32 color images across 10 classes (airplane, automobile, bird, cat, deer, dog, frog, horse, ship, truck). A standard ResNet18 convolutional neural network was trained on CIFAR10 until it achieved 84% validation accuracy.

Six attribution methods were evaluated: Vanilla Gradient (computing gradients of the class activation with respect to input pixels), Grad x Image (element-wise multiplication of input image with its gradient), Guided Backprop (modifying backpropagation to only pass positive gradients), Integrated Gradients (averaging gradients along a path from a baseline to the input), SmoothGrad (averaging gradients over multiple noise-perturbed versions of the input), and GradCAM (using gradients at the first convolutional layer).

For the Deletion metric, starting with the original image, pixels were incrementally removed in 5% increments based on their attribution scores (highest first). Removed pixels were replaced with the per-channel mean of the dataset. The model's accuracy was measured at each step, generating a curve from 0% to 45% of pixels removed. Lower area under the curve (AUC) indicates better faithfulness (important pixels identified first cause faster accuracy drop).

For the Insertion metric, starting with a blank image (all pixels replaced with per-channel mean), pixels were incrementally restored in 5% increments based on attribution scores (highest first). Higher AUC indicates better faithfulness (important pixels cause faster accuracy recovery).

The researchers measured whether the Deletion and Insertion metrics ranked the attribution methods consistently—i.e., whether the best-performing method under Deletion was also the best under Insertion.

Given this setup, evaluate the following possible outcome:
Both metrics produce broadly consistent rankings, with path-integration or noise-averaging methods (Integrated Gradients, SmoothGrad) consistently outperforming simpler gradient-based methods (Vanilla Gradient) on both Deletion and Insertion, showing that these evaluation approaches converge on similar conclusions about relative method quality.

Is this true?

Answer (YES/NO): NO